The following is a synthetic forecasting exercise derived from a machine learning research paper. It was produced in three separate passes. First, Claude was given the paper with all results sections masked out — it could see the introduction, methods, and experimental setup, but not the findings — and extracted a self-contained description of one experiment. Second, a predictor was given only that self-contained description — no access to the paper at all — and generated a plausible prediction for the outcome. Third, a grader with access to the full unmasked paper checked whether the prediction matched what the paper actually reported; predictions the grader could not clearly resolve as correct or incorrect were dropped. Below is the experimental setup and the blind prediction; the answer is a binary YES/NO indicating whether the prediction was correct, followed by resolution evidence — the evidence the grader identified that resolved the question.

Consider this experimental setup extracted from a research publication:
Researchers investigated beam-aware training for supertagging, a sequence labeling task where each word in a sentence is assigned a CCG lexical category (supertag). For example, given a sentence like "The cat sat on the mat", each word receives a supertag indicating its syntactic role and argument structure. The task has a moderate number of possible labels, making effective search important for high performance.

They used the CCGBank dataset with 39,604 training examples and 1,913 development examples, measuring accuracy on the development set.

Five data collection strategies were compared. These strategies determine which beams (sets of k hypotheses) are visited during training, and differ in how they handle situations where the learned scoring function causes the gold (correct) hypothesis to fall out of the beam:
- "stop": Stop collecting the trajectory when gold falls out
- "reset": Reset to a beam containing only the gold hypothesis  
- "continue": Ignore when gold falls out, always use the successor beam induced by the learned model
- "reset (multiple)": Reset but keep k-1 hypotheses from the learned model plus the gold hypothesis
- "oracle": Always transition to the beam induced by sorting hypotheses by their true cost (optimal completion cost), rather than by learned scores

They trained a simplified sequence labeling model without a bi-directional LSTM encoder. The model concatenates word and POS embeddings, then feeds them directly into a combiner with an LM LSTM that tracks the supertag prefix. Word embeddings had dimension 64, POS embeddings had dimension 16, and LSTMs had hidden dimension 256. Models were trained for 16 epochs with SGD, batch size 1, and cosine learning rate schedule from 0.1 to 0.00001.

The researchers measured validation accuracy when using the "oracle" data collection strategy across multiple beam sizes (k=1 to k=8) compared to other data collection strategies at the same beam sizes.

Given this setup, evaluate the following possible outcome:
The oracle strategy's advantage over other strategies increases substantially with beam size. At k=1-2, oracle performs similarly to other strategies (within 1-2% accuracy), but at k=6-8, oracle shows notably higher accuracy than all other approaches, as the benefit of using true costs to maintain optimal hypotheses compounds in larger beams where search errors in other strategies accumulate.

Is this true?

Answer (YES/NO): NO